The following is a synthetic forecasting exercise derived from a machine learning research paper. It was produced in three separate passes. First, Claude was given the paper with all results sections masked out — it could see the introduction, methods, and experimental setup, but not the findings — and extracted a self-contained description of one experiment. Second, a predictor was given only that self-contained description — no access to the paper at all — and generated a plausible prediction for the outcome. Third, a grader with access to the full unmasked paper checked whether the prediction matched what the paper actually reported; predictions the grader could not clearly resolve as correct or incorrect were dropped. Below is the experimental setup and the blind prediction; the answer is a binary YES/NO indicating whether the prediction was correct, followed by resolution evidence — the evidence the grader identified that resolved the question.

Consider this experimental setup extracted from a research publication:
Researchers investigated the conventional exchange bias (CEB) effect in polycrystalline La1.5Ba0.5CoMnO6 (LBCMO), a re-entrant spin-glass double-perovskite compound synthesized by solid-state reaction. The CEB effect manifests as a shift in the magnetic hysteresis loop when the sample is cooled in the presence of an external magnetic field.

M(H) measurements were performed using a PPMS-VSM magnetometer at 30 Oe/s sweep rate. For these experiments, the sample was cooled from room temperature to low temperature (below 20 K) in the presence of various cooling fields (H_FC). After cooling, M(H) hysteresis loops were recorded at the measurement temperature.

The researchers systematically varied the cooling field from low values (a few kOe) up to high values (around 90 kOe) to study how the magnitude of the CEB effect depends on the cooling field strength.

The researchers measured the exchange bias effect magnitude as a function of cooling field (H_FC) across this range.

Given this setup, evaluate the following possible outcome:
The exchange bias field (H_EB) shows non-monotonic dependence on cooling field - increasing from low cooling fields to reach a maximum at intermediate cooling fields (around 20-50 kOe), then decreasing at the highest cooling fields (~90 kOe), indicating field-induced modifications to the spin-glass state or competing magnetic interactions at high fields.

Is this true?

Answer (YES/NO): NO